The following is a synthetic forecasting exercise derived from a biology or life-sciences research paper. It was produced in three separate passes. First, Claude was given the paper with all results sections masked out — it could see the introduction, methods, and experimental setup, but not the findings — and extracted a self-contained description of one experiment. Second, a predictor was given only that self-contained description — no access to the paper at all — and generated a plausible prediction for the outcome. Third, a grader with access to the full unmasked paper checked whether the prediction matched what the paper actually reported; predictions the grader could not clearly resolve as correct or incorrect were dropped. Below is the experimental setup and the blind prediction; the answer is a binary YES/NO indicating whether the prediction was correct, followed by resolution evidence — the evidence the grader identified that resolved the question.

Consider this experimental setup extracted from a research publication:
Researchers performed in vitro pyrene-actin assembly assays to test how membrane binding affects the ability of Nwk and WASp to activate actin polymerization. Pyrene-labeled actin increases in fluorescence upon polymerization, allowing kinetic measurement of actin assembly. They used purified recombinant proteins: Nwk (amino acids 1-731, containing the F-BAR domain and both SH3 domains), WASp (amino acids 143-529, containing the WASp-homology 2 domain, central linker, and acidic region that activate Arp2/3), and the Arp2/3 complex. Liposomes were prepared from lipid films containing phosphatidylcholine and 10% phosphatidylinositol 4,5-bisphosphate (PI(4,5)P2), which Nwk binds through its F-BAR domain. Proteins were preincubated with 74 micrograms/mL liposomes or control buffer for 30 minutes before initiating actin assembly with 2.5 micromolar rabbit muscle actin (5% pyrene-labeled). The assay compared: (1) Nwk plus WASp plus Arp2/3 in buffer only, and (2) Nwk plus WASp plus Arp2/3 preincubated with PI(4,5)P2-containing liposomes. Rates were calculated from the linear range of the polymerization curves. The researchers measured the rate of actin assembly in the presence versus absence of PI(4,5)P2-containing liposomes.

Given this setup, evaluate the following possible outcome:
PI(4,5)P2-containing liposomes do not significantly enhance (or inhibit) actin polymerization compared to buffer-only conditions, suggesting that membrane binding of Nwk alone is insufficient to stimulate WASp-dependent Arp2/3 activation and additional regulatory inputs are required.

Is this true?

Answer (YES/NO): YES